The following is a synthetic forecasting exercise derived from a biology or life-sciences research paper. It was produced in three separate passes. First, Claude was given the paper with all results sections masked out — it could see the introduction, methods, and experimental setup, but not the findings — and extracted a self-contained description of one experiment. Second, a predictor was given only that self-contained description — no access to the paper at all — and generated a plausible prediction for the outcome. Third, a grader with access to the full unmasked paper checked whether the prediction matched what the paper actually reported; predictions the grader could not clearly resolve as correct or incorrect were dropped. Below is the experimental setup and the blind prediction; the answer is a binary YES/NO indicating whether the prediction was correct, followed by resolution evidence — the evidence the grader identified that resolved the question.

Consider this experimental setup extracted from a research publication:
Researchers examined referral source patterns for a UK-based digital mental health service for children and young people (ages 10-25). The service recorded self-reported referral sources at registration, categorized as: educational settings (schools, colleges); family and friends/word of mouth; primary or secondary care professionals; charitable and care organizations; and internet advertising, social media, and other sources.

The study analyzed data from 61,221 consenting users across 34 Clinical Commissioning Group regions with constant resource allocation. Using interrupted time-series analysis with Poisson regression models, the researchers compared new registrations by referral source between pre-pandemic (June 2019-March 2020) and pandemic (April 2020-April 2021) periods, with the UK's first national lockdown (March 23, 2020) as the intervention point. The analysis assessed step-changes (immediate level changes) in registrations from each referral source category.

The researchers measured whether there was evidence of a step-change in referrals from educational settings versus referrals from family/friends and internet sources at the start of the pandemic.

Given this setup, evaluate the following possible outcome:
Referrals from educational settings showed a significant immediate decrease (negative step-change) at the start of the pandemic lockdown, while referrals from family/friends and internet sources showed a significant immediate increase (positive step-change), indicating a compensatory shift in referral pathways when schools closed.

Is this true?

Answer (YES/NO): YES